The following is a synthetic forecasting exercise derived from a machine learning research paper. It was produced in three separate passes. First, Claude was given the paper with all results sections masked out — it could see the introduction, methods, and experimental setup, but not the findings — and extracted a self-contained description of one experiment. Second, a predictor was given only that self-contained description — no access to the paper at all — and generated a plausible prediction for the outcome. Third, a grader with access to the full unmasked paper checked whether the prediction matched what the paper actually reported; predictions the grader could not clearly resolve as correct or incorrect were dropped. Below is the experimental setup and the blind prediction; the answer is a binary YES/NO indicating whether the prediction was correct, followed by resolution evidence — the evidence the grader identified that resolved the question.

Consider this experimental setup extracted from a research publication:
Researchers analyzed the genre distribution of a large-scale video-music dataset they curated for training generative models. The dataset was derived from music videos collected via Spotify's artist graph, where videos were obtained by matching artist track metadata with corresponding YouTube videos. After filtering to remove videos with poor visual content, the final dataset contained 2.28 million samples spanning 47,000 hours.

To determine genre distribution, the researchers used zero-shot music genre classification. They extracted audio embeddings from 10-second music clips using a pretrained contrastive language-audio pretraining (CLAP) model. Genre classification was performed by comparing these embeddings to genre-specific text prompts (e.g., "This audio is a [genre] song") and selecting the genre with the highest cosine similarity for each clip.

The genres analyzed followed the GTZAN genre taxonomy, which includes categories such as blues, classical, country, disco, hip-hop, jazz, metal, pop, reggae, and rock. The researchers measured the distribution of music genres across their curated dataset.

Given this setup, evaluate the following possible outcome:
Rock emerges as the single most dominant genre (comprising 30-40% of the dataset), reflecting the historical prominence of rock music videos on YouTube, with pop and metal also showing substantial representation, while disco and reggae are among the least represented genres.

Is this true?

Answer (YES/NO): NO